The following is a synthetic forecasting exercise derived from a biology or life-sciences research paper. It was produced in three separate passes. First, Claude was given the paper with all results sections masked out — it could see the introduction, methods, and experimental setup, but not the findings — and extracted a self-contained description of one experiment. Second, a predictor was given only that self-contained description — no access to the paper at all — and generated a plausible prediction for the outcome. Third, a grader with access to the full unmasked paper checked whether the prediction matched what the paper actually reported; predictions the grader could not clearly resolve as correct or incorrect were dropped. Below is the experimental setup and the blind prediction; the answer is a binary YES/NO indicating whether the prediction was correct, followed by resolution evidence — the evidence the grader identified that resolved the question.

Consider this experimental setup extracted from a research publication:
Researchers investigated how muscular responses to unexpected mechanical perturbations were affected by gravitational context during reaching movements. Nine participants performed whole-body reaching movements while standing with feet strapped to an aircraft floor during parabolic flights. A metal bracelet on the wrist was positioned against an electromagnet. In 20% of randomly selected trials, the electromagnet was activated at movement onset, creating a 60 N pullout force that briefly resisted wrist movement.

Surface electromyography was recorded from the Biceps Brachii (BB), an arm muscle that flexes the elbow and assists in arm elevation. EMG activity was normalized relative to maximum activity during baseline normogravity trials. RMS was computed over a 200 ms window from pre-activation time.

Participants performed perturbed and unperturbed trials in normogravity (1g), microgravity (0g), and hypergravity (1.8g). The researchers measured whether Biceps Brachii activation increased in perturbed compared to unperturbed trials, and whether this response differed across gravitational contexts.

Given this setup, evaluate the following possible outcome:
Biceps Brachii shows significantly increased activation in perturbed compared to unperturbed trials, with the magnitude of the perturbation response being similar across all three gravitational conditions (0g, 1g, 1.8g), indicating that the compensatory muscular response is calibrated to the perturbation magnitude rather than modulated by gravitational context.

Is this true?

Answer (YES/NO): YES